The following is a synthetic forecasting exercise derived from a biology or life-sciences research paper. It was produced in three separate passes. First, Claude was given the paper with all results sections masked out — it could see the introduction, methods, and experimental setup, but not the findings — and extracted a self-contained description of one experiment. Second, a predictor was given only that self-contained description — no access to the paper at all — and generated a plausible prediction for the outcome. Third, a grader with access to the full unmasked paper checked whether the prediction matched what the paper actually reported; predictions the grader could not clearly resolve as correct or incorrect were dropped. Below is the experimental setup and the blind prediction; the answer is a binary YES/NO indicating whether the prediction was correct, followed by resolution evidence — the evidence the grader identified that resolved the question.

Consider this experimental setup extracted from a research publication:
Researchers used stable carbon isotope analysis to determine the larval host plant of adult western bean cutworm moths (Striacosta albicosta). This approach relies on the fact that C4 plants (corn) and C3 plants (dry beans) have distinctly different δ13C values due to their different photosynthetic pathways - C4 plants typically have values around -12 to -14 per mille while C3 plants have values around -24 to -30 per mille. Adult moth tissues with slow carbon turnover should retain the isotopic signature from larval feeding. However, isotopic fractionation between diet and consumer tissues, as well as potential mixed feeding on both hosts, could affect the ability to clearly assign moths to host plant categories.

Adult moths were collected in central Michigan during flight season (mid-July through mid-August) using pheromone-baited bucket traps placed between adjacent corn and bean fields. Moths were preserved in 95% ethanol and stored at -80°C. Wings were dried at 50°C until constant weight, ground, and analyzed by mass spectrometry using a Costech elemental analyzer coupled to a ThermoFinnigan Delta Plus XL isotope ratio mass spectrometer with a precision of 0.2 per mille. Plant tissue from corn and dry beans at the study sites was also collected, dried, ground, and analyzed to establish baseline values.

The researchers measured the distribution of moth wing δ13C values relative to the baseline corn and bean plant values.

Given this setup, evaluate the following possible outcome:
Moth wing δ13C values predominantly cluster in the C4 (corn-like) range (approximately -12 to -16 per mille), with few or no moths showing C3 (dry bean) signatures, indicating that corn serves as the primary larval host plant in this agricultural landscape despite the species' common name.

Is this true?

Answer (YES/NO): YES